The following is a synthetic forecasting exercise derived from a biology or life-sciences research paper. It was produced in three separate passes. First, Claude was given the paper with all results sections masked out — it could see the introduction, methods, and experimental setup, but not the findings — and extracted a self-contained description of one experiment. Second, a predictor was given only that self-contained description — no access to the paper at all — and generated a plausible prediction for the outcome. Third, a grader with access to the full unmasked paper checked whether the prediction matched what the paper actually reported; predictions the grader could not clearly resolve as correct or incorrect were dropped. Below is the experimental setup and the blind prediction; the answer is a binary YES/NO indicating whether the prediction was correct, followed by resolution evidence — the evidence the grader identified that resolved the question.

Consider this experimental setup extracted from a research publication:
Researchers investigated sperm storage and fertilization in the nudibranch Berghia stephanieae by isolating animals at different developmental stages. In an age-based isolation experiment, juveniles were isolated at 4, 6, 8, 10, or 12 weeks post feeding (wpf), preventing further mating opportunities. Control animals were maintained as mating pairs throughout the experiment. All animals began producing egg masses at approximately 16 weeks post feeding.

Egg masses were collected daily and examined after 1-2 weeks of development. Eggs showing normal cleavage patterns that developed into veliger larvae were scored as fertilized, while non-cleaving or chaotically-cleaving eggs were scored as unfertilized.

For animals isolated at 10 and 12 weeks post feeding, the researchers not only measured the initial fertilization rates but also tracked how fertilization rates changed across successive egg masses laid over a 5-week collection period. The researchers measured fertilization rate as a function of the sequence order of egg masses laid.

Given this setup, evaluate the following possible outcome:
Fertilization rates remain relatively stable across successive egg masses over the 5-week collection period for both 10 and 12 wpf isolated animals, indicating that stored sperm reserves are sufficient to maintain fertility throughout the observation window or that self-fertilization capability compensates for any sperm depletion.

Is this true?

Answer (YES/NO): NO